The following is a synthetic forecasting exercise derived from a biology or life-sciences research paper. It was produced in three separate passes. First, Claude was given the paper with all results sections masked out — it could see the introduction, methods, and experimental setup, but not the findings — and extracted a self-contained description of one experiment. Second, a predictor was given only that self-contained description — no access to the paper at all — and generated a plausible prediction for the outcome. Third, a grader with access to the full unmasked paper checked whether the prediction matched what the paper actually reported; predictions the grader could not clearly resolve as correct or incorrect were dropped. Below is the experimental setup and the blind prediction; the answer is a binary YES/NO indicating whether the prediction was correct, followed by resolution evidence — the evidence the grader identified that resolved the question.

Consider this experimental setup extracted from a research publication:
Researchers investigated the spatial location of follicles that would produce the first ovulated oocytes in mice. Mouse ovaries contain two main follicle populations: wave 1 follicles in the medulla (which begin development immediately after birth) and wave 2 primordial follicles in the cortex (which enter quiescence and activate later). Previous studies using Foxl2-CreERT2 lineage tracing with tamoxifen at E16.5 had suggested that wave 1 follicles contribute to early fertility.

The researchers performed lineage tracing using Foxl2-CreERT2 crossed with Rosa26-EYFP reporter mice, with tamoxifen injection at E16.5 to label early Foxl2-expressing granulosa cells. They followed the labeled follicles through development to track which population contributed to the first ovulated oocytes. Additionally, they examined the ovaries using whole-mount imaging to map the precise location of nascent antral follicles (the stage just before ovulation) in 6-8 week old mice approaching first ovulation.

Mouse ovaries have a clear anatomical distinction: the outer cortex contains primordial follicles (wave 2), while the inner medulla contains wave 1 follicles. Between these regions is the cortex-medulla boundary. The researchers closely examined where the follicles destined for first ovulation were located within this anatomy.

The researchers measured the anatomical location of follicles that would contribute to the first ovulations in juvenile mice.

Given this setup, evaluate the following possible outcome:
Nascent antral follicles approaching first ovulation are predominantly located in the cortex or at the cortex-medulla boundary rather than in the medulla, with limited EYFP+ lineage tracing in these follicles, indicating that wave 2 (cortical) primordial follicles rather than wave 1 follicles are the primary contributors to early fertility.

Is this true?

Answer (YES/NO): NO